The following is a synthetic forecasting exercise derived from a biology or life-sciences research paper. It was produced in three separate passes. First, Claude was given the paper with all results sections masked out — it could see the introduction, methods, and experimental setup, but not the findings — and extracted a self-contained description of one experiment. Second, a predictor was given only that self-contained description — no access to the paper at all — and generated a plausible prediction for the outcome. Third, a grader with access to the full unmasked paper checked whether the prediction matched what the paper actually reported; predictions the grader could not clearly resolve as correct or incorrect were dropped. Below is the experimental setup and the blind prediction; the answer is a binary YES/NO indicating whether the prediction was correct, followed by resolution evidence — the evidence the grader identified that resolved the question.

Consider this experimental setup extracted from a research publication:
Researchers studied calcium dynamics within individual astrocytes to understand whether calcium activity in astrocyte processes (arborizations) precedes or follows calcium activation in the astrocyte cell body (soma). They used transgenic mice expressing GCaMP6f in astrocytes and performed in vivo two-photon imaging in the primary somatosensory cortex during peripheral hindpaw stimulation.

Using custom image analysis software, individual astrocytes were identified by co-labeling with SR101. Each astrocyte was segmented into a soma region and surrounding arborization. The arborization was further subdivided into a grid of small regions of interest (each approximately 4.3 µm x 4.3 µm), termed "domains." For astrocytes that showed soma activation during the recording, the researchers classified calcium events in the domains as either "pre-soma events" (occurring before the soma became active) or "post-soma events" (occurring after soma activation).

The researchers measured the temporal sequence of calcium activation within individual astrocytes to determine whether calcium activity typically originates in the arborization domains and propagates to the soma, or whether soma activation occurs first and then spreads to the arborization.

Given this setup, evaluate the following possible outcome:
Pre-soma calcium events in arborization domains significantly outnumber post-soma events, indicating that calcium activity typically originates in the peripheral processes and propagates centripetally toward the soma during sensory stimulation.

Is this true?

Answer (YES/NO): NO